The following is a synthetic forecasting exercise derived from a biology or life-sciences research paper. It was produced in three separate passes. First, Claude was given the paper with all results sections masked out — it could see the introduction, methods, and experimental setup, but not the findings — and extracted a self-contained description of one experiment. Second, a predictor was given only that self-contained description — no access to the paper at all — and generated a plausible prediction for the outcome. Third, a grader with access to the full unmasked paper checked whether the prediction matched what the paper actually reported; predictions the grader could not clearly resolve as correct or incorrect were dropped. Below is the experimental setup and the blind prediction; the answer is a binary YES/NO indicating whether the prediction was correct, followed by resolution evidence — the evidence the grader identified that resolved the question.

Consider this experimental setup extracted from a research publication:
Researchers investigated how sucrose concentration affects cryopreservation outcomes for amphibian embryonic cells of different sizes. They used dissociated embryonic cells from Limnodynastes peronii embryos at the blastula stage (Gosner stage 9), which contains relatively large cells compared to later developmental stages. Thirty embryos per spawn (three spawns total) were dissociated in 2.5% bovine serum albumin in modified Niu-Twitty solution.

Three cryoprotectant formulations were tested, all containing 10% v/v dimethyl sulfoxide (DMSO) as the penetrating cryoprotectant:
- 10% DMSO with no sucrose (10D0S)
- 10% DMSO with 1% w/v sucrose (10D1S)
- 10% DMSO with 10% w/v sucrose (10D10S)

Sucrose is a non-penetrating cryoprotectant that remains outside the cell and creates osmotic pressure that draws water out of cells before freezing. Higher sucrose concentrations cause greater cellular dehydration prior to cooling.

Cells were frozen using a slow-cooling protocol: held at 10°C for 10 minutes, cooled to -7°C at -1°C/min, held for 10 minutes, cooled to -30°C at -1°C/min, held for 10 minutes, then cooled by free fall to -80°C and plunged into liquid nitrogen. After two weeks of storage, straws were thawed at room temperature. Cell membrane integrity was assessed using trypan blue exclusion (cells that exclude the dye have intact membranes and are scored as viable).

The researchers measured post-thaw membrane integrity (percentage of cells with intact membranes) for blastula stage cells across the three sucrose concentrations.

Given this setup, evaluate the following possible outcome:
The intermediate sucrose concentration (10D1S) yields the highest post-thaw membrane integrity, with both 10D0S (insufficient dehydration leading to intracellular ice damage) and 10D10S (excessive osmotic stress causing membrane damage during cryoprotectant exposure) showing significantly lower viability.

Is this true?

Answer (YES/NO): NO